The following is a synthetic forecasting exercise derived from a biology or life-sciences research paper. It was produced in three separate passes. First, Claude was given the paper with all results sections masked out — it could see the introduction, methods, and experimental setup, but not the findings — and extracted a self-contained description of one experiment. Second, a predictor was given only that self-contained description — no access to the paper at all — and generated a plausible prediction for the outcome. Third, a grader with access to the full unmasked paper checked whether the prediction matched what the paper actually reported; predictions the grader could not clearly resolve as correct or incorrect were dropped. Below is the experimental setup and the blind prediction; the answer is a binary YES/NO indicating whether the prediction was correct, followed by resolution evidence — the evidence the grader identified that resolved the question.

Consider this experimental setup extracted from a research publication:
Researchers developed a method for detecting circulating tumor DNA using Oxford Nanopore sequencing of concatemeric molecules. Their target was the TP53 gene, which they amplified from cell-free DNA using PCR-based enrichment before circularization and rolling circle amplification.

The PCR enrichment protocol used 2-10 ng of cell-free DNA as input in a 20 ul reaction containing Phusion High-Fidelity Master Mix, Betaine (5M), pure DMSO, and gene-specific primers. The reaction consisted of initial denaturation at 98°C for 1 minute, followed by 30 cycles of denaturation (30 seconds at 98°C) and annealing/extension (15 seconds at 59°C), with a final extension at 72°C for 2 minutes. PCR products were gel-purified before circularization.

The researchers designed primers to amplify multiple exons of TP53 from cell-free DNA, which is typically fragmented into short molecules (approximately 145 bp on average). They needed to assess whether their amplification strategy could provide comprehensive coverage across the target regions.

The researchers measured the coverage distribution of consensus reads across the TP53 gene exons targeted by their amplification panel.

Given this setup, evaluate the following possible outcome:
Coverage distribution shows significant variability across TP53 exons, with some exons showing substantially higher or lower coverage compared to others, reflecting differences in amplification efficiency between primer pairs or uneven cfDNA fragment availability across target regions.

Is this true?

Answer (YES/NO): NO